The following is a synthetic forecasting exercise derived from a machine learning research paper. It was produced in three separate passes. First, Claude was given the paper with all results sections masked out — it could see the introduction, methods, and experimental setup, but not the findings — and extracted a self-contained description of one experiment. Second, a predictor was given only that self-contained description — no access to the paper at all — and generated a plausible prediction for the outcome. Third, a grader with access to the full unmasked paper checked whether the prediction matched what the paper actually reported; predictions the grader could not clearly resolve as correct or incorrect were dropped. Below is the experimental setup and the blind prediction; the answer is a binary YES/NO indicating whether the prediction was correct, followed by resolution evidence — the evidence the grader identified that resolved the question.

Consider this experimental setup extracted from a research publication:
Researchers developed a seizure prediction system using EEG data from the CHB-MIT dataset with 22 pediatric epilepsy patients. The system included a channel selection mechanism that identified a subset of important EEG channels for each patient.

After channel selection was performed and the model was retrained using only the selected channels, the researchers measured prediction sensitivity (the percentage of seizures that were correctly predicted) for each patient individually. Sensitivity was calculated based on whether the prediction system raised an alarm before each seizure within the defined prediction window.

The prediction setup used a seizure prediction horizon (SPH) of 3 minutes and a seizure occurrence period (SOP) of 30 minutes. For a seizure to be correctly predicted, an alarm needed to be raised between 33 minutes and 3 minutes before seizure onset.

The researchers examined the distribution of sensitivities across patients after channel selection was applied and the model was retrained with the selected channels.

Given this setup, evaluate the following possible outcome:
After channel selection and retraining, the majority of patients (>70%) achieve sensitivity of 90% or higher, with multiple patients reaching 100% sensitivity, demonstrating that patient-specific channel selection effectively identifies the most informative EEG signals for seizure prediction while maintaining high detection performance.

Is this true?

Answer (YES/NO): NO